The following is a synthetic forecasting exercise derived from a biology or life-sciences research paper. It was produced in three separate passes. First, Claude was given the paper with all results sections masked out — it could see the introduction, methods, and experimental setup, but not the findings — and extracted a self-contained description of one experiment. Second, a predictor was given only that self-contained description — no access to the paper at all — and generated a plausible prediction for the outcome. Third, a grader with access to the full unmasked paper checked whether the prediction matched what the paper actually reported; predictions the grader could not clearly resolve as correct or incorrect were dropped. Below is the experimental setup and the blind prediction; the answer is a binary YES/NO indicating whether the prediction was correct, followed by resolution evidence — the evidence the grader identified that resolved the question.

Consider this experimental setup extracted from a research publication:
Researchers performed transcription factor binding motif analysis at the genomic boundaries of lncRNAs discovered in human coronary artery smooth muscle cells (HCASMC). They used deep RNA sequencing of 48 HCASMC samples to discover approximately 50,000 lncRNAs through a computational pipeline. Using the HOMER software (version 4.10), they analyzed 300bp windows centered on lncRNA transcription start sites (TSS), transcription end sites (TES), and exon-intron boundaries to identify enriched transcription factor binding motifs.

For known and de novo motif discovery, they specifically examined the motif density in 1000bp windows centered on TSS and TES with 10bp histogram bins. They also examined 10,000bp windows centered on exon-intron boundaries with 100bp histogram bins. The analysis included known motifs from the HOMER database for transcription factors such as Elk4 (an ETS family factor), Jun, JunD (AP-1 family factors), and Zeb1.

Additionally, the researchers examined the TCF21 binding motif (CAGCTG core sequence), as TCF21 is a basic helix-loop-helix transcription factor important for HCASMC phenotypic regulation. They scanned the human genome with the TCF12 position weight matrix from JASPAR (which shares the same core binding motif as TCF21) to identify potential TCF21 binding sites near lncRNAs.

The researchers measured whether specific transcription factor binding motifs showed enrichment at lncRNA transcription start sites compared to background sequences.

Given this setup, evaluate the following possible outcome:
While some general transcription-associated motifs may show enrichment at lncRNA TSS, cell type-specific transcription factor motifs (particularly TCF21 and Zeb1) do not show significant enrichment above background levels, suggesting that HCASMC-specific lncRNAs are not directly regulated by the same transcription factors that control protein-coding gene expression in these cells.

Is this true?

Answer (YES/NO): NO